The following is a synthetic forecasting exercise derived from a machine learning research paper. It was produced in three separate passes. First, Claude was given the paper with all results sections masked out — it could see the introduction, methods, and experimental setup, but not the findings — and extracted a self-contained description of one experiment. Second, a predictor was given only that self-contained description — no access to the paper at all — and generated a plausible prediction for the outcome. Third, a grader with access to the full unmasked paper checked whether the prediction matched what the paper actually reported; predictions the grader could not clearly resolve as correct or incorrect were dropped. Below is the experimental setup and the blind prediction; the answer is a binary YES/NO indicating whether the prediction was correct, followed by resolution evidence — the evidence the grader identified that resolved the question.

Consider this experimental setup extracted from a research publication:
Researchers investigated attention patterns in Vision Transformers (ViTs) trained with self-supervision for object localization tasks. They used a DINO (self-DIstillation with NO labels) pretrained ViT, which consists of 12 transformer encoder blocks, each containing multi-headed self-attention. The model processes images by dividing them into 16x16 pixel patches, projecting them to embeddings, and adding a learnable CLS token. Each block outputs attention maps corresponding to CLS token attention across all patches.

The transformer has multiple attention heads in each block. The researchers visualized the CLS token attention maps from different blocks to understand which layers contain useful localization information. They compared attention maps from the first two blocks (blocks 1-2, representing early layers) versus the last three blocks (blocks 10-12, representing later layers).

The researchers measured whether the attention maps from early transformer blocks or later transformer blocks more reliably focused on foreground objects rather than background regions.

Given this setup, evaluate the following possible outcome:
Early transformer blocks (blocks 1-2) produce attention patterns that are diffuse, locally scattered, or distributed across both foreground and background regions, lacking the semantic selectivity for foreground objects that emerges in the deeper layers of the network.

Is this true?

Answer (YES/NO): YES